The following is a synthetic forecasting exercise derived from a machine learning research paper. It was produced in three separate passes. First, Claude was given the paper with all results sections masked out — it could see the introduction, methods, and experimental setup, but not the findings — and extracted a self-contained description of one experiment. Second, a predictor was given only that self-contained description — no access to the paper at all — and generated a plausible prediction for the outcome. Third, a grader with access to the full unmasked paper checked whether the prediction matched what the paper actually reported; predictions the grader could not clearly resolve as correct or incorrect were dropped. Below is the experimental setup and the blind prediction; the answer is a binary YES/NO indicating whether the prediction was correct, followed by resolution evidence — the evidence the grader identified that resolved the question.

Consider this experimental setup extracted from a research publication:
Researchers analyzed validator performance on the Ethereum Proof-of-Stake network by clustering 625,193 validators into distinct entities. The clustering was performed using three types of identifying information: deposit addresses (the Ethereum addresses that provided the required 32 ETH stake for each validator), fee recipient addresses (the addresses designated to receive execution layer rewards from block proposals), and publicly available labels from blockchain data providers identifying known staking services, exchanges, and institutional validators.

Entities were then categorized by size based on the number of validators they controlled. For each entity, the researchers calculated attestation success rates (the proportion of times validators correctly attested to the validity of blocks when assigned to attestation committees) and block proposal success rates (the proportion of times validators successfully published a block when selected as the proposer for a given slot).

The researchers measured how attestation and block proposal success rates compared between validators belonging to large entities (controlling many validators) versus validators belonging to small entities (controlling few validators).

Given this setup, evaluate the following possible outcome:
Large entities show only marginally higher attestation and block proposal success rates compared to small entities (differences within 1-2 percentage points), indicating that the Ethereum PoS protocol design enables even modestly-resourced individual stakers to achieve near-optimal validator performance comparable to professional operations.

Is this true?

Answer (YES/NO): YES